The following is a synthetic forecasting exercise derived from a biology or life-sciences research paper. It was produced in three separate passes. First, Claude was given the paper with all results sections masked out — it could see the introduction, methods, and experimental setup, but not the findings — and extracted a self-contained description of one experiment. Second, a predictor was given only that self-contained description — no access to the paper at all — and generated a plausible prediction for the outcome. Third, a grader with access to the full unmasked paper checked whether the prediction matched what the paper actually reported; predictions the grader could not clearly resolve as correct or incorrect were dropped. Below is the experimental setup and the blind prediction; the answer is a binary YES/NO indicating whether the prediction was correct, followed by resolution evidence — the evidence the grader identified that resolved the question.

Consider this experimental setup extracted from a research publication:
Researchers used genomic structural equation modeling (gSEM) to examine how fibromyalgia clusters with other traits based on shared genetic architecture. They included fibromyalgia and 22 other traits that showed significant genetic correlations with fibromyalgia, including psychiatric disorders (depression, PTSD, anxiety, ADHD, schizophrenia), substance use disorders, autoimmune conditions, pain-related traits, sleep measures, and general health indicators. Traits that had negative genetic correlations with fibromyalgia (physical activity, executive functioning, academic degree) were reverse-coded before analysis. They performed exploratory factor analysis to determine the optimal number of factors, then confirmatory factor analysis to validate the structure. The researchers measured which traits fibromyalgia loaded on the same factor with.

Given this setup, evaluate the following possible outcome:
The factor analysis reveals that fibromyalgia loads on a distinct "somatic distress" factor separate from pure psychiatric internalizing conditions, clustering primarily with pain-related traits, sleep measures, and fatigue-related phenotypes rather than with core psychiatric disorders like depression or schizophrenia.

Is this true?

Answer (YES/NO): NO